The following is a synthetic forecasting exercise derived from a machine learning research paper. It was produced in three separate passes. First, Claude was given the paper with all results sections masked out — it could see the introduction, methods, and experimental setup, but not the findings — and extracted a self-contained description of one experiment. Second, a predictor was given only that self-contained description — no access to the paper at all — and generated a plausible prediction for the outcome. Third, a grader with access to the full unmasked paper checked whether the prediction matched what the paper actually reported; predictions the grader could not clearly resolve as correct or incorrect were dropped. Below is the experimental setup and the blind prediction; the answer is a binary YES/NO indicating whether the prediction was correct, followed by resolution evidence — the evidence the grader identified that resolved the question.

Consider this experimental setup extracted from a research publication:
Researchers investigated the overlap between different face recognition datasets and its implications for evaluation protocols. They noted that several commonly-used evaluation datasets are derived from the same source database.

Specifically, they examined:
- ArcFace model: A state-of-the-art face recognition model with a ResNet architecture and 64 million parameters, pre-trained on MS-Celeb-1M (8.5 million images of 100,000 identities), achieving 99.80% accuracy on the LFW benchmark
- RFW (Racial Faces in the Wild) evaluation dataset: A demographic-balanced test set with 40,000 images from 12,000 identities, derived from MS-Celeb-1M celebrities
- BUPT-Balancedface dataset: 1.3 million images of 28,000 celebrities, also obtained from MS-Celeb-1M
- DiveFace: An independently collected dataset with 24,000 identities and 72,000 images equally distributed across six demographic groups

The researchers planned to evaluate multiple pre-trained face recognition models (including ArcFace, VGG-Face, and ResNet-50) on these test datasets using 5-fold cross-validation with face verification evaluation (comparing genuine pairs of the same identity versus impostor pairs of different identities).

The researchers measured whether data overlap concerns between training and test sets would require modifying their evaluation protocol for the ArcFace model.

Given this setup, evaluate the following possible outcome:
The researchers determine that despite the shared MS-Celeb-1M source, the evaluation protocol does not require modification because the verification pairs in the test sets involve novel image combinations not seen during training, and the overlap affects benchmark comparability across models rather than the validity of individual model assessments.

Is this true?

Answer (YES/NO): NO